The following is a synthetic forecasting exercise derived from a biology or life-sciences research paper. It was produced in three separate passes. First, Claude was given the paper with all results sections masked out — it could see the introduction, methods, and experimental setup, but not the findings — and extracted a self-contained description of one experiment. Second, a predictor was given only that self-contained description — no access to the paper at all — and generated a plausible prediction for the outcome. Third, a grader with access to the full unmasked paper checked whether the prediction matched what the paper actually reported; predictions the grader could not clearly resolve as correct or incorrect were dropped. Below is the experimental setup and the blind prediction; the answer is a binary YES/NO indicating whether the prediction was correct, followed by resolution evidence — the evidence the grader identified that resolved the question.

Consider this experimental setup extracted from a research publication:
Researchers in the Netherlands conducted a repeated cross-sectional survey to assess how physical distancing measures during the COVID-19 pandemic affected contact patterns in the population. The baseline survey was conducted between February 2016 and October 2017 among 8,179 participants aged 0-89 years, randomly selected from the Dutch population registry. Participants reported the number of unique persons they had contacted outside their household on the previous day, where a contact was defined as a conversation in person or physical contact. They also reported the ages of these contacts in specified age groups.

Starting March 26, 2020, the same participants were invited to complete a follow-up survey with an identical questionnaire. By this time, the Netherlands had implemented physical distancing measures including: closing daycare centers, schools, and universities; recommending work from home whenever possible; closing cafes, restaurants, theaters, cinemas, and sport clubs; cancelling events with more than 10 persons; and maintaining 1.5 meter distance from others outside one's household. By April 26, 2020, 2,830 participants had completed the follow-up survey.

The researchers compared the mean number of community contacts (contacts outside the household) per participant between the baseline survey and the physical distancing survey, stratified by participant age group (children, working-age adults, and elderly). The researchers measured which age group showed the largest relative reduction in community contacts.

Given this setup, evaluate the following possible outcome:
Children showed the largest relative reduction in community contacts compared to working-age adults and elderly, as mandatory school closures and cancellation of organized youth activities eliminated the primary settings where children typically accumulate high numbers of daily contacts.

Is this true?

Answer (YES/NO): YES